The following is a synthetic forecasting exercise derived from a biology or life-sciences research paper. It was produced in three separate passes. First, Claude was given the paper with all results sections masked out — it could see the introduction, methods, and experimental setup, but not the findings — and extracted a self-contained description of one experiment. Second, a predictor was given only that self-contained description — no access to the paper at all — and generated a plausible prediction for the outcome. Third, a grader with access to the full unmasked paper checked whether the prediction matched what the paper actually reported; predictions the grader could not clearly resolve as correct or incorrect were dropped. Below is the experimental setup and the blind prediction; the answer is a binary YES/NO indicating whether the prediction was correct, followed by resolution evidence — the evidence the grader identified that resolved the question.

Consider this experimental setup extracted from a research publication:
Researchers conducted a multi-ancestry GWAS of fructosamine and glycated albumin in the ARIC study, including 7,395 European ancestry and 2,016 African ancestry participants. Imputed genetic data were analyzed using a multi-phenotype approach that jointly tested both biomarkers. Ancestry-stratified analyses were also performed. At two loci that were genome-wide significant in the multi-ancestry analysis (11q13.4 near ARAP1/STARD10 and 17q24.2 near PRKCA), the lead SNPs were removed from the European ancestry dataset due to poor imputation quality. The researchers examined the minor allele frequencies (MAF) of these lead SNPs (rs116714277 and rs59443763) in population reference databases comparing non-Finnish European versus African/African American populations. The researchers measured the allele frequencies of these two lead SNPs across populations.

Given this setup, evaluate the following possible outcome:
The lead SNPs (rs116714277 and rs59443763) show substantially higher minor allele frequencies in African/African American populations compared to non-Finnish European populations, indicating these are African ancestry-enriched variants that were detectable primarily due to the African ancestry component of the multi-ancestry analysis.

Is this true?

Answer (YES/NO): YES